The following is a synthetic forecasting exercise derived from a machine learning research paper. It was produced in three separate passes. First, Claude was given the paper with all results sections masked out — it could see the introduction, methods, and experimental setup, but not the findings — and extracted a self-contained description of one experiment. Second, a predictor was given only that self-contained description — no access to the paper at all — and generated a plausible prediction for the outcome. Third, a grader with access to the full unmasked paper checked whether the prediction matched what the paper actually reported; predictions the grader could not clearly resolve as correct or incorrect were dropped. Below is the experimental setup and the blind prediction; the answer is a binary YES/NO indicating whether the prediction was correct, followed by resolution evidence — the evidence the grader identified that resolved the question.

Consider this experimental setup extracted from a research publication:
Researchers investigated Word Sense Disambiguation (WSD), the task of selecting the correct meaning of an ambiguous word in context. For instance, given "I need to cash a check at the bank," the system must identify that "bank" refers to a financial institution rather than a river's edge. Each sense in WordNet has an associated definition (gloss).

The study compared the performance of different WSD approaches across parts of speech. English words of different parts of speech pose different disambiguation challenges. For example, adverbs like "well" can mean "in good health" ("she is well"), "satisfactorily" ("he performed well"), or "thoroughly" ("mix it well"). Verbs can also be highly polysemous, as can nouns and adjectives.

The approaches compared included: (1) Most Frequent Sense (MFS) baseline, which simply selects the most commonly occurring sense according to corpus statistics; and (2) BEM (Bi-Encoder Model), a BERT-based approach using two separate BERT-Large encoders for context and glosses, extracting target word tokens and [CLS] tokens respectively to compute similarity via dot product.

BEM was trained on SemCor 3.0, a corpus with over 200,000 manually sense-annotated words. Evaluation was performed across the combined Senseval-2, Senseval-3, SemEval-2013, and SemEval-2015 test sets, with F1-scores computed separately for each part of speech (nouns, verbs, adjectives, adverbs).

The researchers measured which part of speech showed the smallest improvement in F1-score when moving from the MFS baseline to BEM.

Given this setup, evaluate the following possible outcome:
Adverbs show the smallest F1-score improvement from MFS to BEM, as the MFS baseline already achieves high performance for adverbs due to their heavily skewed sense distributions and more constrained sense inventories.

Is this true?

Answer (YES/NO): YES